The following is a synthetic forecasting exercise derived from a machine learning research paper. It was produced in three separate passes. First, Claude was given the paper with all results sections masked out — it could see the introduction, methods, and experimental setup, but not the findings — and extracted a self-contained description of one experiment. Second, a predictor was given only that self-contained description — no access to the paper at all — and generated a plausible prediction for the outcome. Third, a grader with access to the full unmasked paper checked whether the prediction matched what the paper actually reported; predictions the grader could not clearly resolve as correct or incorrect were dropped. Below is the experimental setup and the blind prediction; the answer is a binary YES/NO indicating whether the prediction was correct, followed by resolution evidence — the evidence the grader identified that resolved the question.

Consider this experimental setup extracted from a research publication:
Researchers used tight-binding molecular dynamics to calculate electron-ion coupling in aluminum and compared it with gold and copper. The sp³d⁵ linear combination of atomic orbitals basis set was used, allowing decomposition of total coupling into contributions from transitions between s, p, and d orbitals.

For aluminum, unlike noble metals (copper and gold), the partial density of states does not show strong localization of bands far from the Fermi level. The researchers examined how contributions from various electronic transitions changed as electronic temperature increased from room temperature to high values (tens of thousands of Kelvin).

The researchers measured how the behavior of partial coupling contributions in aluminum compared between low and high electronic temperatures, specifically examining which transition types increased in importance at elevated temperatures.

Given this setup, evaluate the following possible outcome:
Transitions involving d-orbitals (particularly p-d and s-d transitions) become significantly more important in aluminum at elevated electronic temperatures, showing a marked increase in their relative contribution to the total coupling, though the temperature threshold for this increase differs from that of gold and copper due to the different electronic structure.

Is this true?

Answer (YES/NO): NO